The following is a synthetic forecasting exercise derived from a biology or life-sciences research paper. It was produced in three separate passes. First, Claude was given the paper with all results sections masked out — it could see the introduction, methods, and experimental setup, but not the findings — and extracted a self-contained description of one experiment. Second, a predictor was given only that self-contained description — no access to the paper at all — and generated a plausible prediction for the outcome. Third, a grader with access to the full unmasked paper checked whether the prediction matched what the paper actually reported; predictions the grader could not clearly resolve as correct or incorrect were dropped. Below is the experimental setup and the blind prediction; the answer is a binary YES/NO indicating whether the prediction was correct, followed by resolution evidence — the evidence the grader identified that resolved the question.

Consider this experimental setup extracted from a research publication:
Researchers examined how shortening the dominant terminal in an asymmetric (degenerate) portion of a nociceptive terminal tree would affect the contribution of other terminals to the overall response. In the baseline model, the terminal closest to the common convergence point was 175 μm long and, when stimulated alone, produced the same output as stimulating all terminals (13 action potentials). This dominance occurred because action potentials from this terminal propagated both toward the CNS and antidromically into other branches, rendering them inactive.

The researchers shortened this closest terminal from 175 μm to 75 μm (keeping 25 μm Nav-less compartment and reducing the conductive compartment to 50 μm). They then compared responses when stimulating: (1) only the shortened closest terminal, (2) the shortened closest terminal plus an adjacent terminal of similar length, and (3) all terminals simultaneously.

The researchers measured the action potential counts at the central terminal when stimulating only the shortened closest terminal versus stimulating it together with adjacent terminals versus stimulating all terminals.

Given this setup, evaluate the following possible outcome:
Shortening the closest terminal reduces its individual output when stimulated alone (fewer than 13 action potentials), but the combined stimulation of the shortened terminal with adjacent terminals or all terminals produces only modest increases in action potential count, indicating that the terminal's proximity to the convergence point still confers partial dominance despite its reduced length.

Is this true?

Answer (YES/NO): NO